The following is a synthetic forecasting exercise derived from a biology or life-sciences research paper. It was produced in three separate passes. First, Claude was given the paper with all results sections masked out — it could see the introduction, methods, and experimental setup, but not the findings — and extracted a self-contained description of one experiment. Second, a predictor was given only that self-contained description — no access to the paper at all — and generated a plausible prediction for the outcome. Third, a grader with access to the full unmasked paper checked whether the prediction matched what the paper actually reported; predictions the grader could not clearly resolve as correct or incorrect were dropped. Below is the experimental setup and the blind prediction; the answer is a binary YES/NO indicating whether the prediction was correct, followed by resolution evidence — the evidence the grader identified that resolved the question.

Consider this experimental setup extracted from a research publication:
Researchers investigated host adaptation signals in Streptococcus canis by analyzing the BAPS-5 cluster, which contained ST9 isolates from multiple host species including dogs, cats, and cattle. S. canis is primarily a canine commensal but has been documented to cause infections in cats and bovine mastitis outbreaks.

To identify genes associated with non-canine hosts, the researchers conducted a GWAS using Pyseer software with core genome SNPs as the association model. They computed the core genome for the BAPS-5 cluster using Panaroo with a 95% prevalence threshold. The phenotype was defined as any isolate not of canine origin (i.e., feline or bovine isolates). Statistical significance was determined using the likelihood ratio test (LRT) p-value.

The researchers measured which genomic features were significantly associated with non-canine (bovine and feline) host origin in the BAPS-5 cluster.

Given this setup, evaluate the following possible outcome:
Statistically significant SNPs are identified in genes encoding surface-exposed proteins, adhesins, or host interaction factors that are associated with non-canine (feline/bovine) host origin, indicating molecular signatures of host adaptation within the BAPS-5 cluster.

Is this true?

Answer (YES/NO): NO